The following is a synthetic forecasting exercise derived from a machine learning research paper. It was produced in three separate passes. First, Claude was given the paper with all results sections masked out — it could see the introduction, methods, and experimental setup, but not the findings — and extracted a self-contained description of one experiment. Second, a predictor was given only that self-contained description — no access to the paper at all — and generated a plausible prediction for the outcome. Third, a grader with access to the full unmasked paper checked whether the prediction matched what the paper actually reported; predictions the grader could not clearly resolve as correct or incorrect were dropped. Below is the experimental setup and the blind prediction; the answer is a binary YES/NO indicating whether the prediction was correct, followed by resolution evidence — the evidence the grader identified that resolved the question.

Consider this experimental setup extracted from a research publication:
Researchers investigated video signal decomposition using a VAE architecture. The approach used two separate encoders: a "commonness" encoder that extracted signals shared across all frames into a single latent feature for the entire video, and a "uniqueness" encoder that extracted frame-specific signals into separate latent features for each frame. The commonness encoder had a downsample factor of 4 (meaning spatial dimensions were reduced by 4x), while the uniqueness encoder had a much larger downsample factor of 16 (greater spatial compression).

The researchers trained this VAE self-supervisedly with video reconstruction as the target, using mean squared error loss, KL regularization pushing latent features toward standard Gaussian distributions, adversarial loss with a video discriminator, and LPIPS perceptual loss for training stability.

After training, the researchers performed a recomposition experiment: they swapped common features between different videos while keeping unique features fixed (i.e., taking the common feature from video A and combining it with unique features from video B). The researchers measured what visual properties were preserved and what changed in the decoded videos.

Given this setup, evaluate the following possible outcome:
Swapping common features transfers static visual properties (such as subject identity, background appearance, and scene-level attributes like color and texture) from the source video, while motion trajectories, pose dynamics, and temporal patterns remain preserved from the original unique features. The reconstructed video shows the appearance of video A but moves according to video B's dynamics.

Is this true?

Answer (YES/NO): YES